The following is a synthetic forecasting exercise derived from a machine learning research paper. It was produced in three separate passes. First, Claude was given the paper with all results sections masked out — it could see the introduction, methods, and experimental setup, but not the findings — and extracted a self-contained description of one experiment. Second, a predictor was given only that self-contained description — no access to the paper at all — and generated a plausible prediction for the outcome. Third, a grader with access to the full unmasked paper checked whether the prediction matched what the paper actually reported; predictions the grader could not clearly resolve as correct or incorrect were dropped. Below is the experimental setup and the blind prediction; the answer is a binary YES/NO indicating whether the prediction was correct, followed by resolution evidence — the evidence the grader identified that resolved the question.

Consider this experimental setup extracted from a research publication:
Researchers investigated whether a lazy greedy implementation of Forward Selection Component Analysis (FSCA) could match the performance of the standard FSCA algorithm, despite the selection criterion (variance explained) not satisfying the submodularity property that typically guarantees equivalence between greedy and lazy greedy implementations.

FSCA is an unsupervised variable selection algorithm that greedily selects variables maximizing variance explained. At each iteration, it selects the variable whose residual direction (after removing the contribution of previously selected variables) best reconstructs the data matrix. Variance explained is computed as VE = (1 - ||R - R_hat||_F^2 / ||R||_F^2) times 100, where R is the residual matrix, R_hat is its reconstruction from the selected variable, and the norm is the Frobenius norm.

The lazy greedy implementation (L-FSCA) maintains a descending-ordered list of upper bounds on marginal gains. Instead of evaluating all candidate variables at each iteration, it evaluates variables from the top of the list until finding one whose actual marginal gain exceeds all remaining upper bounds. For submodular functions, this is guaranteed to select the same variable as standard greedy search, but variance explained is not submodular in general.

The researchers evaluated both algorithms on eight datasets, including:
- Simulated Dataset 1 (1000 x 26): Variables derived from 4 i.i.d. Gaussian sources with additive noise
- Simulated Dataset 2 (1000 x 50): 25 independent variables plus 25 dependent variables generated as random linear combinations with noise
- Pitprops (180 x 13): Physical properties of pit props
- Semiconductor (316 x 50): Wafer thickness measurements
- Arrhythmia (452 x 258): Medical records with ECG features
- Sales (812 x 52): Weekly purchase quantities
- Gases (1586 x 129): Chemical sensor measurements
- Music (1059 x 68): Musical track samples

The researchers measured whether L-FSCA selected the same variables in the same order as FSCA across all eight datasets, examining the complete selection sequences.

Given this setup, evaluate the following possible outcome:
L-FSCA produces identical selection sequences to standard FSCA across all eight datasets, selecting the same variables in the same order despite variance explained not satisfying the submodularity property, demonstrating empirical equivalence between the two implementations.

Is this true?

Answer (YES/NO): NO